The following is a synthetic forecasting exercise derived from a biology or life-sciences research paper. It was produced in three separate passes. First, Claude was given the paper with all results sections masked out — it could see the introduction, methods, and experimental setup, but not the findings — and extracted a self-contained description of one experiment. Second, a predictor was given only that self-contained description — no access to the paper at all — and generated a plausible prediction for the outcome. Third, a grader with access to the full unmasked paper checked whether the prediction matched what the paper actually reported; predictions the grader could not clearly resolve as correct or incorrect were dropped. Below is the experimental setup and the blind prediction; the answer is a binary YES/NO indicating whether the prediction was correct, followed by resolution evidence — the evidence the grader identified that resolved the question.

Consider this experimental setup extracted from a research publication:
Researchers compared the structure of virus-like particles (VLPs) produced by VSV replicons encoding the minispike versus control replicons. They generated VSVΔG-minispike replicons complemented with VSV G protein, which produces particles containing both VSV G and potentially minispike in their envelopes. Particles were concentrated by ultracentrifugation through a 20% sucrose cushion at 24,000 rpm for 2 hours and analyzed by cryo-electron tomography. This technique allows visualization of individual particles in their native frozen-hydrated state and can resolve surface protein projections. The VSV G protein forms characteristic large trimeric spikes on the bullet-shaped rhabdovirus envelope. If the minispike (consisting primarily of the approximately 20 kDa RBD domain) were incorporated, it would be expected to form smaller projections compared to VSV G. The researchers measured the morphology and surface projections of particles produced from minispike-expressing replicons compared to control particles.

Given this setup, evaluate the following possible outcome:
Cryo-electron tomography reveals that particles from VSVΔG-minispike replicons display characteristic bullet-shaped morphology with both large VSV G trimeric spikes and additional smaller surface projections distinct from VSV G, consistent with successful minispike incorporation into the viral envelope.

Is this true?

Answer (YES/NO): NO